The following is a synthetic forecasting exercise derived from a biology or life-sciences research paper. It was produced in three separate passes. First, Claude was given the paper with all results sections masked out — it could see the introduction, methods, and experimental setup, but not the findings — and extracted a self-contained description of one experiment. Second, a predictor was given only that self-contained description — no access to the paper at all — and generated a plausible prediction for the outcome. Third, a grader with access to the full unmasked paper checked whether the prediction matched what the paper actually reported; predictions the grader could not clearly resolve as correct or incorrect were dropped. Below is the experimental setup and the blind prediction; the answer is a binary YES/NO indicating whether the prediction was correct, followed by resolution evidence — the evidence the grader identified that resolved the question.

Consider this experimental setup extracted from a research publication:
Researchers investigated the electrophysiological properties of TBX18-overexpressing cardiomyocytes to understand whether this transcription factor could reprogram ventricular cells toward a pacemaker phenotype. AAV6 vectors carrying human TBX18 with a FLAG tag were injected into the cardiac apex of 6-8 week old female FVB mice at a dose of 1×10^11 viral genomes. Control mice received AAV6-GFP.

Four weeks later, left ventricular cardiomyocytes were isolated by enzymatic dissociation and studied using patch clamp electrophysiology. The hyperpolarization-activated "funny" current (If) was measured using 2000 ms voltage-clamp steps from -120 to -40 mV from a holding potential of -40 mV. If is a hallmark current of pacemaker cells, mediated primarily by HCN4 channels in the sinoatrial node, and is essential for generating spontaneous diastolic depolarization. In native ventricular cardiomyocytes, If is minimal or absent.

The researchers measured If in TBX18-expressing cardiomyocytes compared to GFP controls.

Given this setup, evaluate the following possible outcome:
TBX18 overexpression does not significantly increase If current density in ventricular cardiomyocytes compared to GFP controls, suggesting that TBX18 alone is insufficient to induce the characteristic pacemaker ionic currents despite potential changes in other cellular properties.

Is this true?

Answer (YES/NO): YES